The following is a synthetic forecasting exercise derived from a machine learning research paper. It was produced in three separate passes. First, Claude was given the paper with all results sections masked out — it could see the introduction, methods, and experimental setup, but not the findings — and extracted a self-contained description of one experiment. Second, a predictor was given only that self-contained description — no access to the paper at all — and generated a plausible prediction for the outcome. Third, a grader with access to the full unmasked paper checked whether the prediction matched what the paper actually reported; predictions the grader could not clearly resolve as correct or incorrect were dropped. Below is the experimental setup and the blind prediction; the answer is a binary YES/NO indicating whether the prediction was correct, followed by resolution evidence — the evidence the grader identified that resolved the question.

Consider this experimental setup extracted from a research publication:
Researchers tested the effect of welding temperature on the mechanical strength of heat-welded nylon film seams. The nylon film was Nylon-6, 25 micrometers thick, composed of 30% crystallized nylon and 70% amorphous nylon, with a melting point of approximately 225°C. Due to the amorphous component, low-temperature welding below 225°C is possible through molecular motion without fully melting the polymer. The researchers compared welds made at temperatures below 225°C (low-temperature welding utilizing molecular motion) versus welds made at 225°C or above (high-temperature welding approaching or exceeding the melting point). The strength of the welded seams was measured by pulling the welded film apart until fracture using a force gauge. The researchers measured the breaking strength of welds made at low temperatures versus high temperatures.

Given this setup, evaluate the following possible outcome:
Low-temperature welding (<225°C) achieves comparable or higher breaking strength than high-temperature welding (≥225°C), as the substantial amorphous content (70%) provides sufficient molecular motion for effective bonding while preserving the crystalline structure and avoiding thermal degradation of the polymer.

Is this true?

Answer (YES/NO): NO